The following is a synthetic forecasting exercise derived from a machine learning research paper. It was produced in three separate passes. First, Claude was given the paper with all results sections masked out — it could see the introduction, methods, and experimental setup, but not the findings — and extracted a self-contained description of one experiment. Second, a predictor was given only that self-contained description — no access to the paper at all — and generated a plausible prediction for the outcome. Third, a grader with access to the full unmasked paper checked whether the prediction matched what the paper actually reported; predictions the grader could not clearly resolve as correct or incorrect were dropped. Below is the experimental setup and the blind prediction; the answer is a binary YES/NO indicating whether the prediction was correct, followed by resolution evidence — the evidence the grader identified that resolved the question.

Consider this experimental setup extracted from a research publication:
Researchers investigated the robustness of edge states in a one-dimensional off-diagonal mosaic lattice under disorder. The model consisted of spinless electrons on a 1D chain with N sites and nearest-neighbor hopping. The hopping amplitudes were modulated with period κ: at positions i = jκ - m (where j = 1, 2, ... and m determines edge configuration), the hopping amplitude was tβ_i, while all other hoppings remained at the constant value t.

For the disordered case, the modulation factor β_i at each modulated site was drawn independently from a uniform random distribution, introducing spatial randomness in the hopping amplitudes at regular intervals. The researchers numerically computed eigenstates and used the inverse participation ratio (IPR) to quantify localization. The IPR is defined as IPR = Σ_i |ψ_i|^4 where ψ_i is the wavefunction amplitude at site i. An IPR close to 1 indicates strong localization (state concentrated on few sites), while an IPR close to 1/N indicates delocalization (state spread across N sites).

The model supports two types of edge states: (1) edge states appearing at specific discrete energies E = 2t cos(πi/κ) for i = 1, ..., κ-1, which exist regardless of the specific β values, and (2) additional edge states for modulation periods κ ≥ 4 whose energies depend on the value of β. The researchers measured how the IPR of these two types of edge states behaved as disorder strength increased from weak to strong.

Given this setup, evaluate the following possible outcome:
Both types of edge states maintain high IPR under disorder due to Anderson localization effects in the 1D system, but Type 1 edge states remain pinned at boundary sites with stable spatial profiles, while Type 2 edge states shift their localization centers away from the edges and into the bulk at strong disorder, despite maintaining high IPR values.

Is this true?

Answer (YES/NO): NO